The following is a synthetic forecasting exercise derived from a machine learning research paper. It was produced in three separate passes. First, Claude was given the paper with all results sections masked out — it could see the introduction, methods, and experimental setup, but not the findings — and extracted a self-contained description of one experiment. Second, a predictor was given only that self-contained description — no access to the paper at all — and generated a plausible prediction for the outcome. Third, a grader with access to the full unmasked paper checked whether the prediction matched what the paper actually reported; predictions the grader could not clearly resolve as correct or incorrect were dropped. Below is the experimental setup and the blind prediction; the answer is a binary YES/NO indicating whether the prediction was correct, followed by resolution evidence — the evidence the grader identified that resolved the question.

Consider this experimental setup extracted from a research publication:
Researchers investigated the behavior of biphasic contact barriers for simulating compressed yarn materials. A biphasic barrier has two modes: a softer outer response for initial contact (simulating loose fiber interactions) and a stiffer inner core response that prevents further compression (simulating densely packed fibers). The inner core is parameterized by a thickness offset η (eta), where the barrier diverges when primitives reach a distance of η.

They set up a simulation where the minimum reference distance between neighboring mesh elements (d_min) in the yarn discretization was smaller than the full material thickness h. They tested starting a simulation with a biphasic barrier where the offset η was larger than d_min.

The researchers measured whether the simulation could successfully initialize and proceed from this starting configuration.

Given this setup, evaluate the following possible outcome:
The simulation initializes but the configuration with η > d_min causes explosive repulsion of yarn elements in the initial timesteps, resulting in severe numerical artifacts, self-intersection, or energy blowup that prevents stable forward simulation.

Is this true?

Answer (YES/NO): NO